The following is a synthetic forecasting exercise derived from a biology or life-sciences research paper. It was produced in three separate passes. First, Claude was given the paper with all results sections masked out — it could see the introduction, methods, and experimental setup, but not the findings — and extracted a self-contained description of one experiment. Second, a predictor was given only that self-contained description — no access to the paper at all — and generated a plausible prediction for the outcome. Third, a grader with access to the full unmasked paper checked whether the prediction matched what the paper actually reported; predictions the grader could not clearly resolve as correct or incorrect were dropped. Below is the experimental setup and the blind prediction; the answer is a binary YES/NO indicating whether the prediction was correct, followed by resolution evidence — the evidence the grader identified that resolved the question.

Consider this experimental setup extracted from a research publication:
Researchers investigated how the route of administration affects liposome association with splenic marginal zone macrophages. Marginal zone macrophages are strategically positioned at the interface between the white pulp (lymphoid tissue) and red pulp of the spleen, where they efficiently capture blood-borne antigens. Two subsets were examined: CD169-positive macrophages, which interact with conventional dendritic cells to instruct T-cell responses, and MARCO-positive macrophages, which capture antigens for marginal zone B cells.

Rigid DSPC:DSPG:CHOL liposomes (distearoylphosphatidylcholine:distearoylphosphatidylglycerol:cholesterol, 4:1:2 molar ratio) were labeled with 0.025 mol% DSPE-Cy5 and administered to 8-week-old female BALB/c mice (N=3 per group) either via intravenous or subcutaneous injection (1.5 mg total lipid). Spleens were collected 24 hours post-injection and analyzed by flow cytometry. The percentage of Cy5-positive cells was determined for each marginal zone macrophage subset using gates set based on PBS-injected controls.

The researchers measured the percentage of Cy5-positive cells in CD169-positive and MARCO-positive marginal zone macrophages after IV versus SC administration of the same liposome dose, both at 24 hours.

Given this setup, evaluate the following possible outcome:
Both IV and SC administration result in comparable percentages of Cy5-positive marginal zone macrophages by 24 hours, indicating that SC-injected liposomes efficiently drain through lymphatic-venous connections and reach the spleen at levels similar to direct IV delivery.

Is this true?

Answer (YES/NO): NO